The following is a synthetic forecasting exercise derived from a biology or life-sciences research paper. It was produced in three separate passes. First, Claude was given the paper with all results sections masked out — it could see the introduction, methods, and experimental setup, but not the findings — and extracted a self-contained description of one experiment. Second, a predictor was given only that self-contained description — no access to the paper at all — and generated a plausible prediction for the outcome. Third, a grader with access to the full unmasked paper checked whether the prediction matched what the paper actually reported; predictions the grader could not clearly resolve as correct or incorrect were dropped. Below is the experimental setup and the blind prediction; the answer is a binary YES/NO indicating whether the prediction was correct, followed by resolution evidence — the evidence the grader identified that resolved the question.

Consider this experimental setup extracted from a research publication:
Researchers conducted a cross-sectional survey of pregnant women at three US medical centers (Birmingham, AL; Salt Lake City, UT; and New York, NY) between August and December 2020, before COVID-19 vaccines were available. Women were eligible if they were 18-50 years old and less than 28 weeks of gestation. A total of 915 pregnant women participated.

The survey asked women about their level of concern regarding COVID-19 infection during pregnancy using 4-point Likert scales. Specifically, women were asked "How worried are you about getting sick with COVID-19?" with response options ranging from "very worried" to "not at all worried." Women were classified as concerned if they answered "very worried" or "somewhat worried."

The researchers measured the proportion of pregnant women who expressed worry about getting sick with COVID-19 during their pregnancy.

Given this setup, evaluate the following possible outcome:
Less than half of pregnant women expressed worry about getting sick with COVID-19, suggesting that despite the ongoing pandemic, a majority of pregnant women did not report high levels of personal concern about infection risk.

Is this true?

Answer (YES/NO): NO